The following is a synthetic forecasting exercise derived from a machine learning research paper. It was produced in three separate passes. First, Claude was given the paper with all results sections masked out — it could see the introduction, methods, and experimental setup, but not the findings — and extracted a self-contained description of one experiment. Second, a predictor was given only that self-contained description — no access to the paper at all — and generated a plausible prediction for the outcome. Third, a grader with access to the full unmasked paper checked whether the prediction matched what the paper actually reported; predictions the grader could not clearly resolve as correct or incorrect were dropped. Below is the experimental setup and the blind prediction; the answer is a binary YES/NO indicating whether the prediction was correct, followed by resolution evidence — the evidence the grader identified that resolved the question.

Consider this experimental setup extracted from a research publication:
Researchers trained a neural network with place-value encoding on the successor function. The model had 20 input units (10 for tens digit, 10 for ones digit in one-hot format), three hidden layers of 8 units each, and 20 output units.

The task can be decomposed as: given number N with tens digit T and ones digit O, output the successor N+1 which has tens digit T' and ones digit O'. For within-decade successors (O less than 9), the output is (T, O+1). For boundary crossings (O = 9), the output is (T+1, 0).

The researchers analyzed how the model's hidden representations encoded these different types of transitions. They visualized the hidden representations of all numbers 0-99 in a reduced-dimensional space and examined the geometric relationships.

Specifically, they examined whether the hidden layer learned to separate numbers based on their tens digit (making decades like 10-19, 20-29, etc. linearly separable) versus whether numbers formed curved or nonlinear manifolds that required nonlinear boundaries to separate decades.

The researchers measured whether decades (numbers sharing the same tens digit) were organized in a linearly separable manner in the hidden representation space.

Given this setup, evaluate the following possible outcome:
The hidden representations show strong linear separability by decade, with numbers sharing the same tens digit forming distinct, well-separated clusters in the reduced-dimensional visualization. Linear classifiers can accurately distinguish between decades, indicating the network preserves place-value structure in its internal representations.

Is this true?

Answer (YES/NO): YES